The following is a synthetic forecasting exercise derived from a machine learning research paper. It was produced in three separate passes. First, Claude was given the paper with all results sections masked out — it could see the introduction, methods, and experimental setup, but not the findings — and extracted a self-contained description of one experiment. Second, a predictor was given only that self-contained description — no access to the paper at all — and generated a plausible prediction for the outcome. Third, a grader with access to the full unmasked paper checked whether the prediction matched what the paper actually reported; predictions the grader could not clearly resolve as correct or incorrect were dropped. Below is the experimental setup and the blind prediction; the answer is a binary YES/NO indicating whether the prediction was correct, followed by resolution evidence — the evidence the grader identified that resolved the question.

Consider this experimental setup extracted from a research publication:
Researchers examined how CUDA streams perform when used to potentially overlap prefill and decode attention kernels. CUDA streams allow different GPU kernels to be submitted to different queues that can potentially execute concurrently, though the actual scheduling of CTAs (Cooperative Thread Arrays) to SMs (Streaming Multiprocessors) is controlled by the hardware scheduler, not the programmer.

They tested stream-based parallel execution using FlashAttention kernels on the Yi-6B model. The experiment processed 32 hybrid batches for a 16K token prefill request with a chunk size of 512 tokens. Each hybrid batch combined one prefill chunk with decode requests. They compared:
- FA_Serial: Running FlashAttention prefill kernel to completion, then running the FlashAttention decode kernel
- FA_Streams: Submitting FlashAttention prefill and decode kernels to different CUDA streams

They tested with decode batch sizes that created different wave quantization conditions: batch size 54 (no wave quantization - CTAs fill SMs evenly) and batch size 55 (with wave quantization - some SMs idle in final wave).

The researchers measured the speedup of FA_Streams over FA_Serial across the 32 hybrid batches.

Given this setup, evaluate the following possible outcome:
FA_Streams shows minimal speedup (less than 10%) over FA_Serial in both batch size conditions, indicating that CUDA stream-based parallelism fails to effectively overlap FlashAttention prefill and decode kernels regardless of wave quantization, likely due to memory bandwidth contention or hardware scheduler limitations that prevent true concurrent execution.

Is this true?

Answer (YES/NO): NO